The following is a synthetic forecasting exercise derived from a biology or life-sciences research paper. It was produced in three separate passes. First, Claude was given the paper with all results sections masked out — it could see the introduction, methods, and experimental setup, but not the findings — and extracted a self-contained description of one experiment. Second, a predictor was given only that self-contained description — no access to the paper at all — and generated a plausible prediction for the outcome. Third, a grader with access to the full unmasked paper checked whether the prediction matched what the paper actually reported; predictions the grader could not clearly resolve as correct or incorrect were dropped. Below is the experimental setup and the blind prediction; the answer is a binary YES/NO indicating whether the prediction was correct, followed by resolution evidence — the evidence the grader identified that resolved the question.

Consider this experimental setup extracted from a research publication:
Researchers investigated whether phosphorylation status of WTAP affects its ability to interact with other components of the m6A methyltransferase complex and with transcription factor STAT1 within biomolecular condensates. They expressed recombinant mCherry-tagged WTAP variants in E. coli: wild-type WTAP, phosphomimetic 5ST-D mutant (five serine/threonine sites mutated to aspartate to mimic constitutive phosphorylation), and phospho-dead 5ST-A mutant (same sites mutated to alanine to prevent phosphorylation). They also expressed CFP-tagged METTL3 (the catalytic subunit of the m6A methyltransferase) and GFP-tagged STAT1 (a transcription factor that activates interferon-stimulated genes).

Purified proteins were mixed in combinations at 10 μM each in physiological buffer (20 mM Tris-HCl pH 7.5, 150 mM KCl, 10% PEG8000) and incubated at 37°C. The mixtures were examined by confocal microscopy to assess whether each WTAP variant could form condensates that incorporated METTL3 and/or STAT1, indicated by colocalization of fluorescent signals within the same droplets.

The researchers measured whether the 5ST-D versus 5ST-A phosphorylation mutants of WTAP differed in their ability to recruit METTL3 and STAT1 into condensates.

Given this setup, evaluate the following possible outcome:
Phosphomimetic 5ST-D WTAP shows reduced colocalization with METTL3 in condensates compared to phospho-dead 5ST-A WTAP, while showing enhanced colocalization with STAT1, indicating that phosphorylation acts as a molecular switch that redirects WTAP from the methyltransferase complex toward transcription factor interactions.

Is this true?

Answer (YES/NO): NO